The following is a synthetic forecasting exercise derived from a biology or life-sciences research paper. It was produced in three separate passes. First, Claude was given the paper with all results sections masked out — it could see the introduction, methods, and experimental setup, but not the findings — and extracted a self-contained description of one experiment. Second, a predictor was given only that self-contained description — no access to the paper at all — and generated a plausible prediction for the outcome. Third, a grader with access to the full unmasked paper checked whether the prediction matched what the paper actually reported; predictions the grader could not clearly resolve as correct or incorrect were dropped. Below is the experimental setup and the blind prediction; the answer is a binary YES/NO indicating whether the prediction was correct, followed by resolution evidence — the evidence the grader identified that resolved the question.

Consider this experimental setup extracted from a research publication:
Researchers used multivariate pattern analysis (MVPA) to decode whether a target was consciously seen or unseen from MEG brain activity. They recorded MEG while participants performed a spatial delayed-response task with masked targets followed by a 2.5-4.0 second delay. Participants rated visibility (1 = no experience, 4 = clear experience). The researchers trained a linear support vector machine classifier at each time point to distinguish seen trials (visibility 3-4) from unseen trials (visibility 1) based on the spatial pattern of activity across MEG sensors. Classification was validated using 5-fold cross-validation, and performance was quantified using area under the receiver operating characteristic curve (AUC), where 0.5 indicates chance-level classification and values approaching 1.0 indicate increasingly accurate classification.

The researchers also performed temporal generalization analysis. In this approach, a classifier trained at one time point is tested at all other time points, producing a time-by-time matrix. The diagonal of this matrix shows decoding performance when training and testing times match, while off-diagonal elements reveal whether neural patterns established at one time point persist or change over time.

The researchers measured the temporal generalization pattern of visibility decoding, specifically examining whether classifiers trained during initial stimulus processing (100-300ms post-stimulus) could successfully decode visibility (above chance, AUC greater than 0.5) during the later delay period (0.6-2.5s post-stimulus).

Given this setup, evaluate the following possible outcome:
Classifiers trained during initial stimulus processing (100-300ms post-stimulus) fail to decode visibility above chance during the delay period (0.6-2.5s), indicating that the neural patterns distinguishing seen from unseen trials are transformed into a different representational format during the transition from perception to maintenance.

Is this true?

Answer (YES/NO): YES